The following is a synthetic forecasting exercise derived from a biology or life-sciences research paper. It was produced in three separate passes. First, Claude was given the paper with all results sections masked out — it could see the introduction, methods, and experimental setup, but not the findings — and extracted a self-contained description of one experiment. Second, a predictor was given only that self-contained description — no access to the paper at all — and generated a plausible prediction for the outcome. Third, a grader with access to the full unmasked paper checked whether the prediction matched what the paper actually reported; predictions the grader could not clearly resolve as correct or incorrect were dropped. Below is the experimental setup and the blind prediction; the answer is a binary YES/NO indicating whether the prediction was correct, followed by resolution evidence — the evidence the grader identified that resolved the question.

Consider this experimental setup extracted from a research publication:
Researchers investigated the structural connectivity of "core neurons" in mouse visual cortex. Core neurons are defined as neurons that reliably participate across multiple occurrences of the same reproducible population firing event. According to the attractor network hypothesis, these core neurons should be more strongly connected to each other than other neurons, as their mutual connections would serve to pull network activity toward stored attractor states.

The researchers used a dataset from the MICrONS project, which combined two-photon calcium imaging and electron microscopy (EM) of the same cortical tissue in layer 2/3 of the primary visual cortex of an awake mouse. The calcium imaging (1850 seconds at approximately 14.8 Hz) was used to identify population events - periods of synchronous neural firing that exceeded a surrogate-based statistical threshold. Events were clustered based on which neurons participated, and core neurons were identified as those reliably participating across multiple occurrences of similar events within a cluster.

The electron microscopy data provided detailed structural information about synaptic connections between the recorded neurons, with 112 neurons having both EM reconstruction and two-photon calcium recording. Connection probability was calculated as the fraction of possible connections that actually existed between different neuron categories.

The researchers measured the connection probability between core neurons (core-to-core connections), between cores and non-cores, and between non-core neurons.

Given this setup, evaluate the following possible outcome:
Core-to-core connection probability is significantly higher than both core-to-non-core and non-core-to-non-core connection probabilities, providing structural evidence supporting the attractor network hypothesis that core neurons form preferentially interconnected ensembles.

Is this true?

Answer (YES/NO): NO